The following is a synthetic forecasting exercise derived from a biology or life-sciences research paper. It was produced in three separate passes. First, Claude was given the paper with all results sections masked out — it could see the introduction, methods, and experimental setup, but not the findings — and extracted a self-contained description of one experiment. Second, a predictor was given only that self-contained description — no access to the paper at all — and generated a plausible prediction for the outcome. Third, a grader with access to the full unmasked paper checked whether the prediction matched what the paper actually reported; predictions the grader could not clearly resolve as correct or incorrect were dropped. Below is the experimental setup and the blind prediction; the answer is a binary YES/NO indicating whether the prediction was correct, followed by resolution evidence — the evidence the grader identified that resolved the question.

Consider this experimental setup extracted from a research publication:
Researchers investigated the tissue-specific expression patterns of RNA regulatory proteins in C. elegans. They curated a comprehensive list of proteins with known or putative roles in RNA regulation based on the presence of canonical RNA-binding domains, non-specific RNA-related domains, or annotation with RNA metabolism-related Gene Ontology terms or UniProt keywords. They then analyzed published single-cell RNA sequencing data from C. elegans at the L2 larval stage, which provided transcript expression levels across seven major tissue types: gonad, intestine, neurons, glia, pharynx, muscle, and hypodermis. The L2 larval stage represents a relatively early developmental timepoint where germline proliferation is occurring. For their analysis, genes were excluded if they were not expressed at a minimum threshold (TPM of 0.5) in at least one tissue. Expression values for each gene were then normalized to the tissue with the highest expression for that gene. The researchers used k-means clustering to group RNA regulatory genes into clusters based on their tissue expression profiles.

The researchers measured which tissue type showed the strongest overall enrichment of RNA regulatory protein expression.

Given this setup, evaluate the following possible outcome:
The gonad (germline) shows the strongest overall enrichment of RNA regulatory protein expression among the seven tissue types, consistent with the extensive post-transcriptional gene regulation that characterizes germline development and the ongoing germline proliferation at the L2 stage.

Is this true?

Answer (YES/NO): YES